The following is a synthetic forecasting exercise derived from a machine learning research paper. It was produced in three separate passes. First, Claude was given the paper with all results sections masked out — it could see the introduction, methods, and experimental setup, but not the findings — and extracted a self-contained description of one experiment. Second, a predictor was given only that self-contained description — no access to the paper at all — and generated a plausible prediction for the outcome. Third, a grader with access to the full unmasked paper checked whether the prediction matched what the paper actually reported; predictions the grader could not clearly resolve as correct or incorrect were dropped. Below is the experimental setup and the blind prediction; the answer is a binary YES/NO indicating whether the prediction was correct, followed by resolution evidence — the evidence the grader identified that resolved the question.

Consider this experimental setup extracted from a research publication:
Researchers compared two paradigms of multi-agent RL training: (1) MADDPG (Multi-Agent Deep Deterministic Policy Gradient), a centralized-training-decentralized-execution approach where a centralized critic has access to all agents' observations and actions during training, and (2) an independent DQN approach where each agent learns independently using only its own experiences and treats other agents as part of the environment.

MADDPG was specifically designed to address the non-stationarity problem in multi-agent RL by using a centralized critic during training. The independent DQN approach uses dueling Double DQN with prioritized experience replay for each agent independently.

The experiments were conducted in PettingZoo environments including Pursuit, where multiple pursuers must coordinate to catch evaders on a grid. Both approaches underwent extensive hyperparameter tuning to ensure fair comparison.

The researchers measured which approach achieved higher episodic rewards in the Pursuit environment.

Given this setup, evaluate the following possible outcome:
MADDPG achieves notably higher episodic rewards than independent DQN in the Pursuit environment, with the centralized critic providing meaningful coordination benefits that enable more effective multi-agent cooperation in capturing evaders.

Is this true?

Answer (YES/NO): NO